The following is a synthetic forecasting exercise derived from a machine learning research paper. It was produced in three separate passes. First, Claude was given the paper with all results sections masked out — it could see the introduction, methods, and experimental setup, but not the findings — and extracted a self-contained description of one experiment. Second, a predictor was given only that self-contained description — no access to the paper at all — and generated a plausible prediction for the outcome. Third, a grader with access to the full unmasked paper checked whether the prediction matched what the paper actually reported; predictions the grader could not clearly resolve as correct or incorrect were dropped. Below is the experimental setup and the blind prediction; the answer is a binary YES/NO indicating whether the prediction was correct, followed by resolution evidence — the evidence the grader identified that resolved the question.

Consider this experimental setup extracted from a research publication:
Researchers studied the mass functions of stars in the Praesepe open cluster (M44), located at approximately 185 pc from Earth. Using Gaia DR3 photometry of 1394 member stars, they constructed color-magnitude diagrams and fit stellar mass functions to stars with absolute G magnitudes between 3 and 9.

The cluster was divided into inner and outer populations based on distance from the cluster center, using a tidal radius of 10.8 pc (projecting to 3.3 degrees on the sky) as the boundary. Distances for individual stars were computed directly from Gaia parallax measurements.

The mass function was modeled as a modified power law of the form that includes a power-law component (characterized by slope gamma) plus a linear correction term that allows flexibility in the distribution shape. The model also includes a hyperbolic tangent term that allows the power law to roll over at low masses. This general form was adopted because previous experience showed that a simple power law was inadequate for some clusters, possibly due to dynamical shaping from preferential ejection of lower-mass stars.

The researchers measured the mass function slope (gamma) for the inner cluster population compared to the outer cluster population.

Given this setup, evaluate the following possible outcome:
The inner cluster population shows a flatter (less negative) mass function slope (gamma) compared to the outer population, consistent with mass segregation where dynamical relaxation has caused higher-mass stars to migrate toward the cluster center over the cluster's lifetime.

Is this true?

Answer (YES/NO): YES